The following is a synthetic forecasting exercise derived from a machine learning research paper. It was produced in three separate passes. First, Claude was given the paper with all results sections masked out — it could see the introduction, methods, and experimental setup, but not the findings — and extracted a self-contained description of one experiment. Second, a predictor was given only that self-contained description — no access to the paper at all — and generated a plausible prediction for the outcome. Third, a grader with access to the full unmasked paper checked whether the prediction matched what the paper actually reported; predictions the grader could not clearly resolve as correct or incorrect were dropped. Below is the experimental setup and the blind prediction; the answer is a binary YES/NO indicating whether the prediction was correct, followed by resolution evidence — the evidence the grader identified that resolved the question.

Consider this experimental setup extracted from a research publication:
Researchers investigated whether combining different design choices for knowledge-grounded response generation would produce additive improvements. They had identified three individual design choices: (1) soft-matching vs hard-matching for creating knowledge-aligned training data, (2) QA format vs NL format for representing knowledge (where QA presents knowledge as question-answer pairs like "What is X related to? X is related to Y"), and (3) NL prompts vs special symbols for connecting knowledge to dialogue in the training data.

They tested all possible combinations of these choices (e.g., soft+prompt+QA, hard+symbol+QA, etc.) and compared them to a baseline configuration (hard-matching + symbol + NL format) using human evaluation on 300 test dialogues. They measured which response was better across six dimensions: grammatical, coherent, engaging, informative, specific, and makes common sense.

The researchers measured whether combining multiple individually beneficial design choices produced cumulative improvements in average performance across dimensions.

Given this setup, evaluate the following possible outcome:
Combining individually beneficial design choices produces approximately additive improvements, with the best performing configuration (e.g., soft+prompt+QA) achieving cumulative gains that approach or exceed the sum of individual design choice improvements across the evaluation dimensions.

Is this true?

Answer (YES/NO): NO